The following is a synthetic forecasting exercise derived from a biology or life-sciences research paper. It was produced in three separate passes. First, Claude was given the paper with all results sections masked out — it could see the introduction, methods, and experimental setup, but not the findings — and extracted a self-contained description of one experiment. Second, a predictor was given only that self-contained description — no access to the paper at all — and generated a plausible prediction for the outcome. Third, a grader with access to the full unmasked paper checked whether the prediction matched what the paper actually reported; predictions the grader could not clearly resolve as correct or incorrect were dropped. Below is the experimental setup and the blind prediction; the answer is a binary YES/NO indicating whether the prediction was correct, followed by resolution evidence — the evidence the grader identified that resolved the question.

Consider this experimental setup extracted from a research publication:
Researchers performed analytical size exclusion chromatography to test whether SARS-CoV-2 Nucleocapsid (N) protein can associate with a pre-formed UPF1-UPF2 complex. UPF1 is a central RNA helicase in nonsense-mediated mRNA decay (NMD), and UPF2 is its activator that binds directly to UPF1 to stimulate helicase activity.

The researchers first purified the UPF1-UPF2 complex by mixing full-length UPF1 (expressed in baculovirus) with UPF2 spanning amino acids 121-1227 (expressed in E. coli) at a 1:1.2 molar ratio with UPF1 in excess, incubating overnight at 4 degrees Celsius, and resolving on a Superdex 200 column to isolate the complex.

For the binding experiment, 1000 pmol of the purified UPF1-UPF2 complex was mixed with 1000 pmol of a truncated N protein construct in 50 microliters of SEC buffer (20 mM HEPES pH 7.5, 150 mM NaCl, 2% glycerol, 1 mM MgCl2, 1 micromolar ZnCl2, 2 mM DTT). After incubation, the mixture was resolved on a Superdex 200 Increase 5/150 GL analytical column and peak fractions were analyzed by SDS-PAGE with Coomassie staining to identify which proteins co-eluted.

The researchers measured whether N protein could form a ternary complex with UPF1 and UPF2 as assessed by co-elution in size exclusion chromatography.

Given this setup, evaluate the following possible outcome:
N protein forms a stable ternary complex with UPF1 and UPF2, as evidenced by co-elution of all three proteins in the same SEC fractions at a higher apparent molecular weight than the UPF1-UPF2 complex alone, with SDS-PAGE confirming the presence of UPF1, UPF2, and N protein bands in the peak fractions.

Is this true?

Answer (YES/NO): NO